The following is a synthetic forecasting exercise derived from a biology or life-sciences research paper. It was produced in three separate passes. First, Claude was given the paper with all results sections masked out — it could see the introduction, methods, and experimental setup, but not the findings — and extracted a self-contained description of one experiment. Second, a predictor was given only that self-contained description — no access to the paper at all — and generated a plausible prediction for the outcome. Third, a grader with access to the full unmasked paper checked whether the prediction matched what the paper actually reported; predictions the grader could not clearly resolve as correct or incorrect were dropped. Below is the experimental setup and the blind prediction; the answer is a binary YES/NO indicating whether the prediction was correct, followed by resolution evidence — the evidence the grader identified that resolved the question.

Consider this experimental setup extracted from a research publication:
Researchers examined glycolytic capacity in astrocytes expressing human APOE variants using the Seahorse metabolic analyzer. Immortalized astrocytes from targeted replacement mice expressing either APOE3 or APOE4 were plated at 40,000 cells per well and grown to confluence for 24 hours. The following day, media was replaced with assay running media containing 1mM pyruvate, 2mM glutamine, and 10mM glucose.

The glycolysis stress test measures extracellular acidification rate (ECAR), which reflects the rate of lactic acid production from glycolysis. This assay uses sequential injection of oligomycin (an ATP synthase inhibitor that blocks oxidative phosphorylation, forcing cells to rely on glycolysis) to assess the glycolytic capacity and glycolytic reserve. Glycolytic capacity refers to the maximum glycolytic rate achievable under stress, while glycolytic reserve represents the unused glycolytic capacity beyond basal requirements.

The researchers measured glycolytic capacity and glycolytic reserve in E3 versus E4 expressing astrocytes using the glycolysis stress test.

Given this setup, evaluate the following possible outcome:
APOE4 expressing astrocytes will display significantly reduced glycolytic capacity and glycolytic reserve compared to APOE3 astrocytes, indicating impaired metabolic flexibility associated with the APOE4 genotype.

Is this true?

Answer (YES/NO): NO